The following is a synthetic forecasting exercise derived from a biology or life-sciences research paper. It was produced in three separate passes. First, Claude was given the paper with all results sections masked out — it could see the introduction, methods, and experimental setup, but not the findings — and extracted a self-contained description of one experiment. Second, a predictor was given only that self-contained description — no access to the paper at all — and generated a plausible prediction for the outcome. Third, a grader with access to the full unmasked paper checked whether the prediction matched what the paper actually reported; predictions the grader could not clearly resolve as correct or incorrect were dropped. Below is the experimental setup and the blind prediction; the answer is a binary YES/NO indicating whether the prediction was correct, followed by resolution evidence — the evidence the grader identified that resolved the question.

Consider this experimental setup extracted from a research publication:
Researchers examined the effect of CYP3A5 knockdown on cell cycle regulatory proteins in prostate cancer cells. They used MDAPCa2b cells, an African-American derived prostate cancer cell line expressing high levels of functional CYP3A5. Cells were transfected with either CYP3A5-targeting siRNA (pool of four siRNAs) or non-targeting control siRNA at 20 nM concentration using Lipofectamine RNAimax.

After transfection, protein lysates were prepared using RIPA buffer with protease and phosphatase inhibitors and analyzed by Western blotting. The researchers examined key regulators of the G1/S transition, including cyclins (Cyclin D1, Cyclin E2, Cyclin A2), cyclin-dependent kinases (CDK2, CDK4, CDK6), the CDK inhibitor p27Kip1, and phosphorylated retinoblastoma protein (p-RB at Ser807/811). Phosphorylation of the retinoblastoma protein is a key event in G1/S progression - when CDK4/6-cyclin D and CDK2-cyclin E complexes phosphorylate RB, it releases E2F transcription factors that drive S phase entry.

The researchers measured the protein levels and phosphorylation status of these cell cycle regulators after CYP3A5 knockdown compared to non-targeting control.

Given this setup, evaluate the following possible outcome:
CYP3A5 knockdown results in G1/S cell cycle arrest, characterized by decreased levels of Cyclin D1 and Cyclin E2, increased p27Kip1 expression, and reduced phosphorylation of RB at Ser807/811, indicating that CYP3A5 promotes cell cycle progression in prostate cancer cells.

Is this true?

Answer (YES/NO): YES